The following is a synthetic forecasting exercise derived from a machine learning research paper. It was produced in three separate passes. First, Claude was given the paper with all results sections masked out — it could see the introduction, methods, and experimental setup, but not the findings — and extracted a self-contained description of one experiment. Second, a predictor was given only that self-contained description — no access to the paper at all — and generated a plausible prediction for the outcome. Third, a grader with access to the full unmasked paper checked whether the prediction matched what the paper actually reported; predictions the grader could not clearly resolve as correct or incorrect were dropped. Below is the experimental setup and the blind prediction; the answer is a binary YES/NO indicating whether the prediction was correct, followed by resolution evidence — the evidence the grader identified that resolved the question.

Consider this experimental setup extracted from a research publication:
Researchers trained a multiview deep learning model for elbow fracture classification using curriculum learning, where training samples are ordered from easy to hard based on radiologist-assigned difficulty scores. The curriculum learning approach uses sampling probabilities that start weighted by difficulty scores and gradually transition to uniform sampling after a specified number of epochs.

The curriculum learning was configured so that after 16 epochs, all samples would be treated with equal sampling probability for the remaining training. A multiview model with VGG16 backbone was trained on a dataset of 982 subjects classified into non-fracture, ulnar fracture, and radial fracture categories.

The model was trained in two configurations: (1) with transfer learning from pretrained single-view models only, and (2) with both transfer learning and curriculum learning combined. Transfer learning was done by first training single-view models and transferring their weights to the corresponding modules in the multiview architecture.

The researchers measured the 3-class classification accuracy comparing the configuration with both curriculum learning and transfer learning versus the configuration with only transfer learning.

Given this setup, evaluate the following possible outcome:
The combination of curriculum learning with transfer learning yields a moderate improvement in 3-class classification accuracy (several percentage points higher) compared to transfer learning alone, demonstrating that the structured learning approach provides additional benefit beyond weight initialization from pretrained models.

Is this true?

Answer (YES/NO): NO